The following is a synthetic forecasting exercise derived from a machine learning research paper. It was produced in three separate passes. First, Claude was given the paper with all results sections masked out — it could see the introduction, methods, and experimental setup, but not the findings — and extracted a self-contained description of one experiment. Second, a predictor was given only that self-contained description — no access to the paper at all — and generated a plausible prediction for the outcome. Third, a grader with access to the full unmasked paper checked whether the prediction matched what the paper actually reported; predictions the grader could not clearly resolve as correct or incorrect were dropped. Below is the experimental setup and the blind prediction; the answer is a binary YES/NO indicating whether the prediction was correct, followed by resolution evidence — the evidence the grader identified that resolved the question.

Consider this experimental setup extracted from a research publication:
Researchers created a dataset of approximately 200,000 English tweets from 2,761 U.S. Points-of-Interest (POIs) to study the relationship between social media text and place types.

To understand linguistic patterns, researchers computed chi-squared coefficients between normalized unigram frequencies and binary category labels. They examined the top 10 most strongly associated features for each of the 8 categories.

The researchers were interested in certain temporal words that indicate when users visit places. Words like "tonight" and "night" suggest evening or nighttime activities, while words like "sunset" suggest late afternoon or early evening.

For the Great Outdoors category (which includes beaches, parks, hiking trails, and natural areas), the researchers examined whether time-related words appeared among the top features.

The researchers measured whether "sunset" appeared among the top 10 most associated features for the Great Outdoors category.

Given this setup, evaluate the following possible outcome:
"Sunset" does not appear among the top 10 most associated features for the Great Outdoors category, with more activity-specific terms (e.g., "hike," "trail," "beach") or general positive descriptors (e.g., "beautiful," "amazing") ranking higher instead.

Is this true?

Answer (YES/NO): NO